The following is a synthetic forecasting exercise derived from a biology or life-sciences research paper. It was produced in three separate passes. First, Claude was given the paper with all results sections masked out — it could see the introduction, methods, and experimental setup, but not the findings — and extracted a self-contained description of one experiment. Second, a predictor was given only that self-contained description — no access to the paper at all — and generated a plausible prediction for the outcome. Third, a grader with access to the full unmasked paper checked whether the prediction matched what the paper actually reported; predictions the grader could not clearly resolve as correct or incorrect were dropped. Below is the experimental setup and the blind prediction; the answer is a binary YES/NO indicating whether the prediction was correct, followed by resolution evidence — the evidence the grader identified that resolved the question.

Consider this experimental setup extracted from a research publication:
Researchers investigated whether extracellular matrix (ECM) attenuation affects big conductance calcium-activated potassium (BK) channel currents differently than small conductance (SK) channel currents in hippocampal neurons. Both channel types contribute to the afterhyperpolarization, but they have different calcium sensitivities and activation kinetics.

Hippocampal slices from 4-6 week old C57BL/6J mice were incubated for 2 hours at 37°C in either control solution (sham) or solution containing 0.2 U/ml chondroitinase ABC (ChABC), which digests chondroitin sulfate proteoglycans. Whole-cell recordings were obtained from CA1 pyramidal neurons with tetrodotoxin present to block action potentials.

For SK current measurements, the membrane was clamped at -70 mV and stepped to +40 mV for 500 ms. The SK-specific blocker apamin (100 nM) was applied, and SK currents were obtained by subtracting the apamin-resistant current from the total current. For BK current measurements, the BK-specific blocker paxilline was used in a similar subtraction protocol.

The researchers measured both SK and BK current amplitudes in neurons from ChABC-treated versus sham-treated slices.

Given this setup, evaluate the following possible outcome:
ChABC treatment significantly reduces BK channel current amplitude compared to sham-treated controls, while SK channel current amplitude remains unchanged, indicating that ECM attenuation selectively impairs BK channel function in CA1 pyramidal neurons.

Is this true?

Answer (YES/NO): NO